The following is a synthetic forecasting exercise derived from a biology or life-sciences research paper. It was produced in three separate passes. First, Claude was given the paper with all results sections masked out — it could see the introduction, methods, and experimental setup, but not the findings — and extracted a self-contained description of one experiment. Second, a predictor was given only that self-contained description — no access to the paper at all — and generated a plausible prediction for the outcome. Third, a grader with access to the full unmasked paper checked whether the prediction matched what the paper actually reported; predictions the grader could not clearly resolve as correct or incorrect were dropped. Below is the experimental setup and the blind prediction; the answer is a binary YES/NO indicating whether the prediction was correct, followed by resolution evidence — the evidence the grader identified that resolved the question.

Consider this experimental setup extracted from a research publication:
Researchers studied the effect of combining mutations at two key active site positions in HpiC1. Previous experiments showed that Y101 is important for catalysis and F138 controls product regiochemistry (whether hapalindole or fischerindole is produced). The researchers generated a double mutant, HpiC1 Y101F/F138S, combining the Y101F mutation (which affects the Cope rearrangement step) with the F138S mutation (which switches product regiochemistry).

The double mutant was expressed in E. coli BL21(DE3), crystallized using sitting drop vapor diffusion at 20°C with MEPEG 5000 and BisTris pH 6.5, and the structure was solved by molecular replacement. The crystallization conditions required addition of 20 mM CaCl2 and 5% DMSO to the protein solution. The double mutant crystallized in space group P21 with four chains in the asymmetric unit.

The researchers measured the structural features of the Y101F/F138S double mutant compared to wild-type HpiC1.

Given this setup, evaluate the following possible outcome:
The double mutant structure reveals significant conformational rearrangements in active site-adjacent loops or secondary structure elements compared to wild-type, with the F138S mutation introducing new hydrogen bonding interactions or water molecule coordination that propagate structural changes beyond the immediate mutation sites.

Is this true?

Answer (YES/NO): NO